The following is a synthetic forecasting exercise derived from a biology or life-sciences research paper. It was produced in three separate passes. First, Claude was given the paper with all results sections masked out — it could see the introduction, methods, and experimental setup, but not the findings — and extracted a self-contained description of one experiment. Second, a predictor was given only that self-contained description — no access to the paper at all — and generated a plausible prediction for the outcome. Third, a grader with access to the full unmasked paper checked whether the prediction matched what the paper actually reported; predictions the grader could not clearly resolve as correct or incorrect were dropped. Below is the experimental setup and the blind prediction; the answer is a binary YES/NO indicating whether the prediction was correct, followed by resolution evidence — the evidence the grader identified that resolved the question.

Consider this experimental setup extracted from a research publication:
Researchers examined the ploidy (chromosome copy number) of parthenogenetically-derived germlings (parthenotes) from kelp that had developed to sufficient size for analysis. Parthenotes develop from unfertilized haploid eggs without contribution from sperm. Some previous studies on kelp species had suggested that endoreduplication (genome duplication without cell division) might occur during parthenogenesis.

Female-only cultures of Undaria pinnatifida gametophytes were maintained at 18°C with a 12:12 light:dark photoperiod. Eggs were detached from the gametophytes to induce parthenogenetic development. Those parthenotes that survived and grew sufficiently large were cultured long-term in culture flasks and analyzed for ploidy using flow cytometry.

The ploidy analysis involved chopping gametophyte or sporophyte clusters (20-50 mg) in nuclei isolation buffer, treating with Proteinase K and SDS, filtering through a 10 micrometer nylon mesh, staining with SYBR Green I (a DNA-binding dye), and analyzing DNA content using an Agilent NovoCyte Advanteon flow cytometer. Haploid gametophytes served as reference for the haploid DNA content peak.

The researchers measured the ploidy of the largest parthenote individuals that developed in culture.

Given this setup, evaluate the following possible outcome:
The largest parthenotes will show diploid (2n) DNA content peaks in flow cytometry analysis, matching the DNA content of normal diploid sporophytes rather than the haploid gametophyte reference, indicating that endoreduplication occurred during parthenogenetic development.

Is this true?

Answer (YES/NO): NO